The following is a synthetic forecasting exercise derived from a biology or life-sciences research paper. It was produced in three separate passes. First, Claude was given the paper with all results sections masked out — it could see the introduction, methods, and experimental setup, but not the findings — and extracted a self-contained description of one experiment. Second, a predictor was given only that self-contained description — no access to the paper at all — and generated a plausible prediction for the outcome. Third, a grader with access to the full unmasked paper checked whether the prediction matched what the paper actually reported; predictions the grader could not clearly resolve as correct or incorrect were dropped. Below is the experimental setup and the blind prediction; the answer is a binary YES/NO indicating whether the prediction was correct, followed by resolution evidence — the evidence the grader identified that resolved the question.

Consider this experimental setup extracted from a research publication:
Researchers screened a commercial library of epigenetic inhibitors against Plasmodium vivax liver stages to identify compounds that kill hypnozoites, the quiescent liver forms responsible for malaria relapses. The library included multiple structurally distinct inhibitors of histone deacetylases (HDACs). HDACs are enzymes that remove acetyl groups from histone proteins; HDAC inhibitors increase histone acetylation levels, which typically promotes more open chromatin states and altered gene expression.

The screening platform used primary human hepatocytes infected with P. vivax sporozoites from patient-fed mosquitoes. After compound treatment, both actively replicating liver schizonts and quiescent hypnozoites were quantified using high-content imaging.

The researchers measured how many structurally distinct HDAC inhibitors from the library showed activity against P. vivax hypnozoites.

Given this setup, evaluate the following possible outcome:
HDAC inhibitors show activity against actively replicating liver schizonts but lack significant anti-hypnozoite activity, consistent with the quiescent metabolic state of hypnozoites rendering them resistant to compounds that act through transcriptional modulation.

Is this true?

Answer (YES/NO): NO